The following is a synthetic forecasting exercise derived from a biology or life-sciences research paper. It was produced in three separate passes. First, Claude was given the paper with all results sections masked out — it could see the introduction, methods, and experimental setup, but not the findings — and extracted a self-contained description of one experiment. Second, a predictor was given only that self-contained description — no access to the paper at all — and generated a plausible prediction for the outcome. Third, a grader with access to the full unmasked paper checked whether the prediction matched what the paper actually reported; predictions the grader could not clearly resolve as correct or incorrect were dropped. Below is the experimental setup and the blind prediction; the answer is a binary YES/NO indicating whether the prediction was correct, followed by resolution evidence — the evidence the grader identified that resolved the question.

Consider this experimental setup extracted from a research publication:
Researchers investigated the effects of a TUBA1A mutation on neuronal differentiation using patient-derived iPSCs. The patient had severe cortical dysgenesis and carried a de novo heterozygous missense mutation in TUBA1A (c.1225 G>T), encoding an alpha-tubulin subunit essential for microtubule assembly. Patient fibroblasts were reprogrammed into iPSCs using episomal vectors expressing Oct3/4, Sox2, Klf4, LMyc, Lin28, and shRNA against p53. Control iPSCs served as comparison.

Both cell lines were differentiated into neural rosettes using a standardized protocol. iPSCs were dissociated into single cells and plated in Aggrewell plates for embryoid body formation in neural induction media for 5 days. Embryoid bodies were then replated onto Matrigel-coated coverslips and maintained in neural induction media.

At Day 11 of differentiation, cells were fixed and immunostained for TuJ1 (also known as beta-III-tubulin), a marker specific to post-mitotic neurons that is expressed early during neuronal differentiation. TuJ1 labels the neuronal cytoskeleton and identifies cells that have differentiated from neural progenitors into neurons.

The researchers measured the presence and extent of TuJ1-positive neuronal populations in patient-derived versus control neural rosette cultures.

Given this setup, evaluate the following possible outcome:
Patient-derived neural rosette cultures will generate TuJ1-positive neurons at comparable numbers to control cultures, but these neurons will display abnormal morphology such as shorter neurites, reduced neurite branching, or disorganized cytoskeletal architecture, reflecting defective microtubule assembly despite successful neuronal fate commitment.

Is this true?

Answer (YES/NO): NO